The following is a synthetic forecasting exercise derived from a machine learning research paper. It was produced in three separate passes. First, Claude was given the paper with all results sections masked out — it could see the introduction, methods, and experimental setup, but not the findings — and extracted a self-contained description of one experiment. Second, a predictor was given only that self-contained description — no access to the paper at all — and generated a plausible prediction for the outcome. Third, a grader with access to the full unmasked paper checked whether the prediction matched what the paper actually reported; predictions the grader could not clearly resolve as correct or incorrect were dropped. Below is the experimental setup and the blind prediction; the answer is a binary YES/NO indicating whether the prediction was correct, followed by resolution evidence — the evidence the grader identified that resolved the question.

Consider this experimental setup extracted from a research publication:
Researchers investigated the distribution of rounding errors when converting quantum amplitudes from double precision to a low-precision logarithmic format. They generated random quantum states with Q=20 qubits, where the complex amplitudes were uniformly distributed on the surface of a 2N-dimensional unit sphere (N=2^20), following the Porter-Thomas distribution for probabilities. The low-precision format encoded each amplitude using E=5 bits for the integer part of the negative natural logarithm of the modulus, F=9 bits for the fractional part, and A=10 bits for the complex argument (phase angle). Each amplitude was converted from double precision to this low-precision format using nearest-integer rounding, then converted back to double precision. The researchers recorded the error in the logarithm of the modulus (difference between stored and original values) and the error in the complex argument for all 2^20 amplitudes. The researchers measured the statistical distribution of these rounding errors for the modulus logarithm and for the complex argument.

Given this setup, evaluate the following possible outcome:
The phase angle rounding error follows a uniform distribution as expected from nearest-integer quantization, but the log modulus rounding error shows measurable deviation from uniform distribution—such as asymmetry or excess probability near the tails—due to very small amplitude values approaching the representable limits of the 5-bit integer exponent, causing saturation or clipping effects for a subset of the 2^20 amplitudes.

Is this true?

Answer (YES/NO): NO